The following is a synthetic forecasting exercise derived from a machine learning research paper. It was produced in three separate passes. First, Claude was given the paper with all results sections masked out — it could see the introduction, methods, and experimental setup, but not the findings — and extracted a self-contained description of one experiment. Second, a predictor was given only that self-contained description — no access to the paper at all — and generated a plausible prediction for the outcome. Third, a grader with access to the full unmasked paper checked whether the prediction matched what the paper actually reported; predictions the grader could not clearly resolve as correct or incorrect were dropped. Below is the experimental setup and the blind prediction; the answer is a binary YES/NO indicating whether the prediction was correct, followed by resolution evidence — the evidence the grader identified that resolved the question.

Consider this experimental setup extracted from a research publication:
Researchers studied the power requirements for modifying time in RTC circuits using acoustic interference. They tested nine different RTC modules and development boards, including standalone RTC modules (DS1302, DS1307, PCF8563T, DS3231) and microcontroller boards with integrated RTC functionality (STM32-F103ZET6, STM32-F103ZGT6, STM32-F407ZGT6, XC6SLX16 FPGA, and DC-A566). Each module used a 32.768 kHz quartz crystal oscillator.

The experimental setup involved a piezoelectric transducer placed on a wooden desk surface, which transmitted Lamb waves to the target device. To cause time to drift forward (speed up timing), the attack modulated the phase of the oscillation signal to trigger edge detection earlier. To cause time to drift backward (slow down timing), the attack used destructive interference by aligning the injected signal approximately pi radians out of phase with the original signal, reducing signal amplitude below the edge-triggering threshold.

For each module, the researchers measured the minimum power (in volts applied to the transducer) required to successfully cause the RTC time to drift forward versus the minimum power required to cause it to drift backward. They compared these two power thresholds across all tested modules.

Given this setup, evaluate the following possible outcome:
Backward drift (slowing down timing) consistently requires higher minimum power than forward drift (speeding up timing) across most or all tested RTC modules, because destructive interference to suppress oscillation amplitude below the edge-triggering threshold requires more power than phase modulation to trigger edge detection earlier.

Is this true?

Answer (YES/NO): YES